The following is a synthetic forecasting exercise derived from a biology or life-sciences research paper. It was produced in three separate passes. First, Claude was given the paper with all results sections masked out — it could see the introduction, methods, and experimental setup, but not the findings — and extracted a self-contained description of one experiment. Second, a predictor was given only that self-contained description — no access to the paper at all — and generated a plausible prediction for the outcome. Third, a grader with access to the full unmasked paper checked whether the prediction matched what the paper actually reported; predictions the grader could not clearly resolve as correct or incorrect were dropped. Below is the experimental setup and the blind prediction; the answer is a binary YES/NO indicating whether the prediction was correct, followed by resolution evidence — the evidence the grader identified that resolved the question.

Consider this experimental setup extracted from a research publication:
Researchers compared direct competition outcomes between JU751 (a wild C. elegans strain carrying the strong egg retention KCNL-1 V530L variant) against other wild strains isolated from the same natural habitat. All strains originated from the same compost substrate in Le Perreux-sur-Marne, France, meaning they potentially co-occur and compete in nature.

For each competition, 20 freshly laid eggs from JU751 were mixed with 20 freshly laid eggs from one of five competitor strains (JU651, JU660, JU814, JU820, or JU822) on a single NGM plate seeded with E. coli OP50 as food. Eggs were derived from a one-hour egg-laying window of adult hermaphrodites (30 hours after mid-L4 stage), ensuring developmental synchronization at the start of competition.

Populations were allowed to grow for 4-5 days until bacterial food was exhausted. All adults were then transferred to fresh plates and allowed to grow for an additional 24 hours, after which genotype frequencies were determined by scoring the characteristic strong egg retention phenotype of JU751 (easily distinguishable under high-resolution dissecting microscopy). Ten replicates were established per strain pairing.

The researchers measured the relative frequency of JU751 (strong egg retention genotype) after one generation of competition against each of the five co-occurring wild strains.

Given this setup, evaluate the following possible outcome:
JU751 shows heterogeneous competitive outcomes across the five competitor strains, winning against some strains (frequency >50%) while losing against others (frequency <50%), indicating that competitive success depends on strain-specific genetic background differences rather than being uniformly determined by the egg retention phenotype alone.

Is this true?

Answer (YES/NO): NO